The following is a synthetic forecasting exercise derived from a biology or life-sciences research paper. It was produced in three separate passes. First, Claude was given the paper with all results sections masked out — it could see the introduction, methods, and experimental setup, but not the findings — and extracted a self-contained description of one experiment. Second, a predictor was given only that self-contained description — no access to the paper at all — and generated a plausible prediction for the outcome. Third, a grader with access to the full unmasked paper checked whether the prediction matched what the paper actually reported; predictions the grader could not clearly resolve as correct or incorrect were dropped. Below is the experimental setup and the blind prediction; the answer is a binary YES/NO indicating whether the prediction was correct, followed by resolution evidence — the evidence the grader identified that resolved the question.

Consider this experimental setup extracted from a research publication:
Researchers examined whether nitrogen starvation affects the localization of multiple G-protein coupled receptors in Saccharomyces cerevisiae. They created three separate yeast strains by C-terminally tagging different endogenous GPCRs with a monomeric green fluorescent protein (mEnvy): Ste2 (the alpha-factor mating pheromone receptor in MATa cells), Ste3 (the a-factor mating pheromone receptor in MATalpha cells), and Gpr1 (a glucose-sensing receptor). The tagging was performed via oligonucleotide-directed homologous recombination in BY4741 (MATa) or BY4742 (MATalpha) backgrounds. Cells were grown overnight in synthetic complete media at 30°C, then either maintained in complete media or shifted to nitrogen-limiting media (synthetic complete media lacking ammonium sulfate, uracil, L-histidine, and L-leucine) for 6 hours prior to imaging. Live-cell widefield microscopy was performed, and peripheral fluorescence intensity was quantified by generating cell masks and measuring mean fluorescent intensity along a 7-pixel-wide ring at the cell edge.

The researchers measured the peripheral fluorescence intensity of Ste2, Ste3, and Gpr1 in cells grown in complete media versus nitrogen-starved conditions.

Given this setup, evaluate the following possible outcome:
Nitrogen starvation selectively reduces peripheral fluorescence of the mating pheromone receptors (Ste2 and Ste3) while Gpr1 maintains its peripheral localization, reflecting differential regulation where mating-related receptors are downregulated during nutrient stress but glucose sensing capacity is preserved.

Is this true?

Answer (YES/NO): NO